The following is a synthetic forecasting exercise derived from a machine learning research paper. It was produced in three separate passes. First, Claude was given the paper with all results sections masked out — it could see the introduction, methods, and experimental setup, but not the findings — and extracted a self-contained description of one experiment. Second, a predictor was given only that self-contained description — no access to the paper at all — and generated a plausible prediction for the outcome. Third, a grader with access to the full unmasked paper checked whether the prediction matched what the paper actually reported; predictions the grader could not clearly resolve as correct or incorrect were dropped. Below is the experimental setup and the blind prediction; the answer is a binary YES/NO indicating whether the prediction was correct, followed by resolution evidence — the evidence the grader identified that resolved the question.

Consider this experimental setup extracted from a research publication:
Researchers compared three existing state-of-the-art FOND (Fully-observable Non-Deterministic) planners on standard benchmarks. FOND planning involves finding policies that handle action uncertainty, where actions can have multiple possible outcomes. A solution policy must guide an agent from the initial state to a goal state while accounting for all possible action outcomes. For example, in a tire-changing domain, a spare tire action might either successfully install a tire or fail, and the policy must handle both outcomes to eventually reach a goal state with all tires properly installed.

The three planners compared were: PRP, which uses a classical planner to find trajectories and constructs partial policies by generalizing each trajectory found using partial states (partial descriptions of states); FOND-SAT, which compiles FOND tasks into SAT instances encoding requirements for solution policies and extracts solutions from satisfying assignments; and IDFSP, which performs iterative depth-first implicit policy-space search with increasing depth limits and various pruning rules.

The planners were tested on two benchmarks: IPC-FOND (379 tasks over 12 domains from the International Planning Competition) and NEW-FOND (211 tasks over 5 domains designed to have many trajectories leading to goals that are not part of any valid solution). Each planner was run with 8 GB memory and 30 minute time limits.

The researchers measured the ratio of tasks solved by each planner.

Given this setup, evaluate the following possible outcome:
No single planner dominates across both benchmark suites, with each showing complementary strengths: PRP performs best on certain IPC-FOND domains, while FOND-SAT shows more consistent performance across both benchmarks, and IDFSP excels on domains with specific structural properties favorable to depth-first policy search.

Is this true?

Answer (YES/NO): NO